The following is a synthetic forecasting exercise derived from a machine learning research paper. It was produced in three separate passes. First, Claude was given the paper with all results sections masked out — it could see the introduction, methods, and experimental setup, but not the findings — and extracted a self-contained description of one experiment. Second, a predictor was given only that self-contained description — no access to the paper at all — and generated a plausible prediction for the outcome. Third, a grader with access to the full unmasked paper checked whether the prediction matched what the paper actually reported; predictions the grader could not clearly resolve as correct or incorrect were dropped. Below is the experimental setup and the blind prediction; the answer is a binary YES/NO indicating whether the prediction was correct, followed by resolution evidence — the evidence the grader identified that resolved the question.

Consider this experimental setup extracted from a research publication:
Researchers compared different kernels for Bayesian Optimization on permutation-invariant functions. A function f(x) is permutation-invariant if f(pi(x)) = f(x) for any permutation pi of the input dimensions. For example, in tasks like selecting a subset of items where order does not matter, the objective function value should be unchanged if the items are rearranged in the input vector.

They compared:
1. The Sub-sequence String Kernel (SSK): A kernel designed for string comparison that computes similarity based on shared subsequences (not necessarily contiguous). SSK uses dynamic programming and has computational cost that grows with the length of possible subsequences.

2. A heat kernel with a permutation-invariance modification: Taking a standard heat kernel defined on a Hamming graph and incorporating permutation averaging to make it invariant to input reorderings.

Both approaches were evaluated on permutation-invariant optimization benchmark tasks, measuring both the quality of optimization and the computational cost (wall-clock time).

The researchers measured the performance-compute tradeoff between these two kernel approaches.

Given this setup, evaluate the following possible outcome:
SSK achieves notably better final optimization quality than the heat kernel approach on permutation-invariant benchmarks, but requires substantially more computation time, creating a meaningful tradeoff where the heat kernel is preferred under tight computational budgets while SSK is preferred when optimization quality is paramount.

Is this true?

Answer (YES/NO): NO